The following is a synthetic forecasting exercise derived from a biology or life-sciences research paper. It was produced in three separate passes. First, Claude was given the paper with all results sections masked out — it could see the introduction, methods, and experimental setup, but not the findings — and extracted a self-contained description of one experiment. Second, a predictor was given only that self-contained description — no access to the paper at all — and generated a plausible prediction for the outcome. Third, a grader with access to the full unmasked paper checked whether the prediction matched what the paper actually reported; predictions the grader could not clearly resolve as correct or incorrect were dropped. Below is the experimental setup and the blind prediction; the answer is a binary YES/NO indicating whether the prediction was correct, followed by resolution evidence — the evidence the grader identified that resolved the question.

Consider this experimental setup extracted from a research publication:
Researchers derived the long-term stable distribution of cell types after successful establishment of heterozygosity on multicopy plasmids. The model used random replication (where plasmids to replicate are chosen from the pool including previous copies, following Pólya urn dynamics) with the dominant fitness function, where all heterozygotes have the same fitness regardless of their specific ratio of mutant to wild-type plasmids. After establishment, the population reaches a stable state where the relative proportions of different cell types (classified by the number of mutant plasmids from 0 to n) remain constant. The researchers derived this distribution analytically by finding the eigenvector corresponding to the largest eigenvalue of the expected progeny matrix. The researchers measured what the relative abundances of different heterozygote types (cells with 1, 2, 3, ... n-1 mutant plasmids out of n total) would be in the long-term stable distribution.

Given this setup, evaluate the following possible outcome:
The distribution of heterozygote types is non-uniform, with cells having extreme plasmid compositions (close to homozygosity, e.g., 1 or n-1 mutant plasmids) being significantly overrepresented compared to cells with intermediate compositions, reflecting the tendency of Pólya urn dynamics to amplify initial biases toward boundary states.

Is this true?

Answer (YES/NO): NO